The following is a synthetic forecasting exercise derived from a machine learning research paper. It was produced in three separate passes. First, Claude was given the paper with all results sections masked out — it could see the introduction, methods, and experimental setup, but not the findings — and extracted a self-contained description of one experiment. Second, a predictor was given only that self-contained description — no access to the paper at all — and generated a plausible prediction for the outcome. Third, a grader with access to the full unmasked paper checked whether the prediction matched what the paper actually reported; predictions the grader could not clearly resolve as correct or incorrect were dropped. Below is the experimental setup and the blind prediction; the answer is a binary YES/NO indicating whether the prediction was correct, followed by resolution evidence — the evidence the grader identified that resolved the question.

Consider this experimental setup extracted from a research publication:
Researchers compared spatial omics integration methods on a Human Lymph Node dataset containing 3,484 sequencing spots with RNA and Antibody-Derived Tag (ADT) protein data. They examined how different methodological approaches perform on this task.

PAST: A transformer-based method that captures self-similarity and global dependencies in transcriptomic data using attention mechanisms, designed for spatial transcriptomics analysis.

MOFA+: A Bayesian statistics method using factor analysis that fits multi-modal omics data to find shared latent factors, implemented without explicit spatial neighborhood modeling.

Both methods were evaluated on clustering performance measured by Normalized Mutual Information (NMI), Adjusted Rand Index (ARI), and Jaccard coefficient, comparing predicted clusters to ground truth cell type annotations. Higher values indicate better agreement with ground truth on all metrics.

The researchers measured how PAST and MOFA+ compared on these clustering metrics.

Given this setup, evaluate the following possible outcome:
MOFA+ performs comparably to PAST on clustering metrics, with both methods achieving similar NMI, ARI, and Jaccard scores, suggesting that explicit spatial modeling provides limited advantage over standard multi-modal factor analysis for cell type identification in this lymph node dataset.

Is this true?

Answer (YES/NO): YES